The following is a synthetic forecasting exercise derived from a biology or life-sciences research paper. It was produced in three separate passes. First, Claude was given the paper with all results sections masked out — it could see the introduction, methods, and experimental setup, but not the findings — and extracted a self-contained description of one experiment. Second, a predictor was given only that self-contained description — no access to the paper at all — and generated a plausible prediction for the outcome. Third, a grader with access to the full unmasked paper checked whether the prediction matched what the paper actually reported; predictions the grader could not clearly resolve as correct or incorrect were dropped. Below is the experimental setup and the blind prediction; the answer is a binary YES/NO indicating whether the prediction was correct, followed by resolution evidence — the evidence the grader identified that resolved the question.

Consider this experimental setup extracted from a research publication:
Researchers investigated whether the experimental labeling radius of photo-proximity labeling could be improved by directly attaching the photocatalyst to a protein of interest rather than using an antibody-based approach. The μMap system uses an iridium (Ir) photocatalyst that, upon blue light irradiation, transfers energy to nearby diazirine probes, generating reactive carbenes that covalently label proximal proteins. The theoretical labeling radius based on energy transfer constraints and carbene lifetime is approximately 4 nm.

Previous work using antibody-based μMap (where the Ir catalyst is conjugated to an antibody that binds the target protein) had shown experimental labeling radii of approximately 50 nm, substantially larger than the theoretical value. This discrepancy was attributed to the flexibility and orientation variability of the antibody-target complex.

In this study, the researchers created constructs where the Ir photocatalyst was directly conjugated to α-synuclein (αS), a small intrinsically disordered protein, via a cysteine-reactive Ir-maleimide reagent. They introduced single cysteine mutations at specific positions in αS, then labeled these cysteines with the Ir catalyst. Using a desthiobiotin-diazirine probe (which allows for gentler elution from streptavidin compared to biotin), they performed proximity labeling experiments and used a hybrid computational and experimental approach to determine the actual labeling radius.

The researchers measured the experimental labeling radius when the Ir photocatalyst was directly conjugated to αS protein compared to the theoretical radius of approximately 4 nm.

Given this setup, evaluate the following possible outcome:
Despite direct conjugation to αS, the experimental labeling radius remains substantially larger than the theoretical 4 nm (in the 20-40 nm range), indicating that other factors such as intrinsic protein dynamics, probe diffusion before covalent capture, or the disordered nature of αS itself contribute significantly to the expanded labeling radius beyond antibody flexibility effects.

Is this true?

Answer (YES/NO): NO